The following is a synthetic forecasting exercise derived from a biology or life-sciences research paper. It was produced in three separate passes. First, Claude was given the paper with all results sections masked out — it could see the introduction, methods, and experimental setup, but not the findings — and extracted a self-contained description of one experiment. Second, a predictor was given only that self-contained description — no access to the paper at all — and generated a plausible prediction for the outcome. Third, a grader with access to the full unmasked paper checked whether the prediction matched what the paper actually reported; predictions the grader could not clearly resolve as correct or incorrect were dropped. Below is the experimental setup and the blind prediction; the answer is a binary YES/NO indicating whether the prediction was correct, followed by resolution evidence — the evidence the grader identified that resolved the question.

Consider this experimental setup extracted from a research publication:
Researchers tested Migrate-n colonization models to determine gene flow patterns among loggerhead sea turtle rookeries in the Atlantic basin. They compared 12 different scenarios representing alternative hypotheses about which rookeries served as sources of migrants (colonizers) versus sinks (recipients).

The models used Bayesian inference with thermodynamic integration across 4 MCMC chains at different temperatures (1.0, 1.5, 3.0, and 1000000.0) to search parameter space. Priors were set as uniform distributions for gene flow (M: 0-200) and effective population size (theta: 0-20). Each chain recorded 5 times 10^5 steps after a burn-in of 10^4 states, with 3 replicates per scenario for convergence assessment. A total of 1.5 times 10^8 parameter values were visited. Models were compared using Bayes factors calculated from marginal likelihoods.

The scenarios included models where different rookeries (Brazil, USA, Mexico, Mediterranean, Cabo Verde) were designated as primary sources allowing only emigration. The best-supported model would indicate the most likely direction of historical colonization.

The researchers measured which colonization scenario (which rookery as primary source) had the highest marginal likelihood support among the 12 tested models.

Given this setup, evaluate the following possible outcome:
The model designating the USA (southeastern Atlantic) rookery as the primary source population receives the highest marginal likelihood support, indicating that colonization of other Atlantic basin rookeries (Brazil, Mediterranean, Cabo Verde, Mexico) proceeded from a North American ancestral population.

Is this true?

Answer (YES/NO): NO